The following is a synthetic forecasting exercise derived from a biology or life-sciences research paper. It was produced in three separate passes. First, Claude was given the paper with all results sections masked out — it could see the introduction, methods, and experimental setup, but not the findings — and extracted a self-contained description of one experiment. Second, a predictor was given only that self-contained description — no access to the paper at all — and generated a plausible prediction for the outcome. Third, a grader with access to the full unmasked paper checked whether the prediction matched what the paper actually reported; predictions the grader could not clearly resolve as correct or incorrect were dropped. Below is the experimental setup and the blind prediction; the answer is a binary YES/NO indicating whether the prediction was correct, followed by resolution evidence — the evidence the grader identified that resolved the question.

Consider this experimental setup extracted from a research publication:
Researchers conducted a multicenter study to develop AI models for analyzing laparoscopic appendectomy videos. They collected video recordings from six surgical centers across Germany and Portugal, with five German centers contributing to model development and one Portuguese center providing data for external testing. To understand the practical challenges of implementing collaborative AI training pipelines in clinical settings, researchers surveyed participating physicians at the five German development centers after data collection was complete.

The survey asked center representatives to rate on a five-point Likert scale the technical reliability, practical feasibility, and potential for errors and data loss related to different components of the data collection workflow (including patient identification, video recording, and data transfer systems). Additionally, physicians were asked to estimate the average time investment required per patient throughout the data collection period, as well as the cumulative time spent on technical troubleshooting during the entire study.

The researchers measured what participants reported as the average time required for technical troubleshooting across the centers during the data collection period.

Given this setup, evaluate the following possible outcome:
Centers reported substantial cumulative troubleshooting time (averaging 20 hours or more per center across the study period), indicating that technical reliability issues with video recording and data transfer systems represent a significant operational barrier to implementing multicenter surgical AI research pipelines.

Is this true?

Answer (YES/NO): NO